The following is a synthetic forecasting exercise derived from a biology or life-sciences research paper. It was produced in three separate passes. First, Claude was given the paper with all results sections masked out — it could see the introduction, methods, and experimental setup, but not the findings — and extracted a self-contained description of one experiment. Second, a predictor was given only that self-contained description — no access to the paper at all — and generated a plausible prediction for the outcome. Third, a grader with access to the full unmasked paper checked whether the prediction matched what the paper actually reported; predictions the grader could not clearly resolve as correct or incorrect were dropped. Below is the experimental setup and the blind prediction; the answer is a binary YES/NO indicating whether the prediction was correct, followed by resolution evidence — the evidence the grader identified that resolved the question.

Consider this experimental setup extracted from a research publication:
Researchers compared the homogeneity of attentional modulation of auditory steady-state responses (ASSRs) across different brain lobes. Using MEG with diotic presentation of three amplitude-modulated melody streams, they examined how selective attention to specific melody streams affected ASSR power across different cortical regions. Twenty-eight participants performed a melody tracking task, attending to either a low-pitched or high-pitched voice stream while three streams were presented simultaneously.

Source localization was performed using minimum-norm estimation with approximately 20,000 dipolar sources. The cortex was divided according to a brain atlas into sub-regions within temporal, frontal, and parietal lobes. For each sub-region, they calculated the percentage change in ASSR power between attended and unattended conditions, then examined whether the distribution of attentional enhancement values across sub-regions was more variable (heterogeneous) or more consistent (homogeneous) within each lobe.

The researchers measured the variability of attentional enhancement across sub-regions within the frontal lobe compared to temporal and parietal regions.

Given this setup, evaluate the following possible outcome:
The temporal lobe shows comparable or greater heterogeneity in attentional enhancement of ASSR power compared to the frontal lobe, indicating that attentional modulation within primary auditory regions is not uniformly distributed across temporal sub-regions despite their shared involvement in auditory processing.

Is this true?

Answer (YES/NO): NO